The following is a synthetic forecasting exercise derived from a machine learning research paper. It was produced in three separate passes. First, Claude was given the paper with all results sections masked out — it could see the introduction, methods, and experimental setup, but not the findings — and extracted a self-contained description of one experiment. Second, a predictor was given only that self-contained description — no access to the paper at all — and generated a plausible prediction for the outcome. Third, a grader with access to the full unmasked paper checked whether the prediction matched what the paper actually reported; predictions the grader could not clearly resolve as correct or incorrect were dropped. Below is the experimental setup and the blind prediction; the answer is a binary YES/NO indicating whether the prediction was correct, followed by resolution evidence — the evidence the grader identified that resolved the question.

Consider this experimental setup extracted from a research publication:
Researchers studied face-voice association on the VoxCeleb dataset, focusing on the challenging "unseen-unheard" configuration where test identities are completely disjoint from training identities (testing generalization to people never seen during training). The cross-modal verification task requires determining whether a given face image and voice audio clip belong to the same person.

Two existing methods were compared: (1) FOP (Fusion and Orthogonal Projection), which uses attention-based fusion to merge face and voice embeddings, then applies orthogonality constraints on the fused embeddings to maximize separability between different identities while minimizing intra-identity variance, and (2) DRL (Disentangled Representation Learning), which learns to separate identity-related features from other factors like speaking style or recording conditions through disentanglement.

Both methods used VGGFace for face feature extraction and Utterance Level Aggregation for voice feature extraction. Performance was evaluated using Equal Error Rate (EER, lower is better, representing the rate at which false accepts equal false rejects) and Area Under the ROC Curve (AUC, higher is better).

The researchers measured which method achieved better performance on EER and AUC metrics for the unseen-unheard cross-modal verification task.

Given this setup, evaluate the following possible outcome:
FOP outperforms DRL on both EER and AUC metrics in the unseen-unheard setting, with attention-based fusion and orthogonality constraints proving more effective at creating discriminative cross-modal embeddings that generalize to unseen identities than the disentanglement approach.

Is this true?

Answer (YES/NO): NO